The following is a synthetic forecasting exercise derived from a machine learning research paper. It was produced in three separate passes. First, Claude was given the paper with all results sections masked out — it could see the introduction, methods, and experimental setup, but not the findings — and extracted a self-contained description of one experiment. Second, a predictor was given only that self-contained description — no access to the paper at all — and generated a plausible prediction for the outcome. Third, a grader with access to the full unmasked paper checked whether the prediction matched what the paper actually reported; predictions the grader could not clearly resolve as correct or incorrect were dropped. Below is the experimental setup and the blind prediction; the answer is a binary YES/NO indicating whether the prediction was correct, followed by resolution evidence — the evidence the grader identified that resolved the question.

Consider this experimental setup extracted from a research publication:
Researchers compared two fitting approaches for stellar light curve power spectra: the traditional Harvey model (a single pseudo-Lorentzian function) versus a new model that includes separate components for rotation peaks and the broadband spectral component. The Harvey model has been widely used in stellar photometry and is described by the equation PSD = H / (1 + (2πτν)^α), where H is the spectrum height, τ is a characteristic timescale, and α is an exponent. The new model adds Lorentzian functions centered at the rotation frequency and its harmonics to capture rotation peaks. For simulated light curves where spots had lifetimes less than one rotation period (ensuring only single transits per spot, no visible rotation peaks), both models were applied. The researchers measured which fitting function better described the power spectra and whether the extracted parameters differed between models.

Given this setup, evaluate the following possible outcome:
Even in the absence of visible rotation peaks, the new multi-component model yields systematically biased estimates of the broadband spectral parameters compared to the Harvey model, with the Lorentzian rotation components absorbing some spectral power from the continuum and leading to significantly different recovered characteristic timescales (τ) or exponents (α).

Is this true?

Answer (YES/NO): NO